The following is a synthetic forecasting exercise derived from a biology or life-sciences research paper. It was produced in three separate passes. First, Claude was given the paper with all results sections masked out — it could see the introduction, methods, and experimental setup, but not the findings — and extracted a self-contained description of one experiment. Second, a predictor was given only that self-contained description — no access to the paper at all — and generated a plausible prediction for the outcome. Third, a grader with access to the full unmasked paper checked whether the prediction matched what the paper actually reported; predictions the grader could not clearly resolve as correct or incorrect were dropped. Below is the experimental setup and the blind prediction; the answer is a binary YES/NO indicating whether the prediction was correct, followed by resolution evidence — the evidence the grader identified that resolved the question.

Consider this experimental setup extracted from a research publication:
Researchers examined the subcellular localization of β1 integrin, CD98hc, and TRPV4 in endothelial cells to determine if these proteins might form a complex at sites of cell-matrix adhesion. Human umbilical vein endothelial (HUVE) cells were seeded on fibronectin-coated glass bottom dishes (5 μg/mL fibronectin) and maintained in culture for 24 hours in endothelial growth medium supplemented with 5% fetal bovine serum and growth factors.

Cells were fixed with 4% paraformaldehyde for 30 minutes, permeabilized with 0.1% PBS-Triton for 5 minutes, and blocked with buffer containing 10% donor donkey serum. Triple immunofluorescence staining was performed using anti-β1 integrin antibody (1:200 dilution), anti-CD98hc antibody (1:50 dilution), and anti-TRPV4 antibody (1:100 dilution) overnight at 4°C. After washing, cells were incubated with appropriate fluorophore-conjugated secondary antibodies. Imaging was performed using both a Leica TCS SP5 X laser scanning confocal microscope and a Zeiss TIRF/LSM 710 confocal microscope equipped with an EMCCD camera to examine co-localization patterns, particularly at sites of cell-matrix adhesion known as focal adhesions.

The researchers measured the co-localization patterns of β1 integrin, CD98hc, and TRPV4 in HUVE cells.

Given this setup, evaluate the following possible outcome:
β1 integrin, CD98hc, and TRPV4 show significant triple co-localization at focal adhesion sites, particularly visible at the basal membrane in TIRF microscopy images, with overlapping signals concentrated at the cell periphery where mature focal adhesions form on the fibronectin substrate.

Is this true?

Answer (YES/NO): YES